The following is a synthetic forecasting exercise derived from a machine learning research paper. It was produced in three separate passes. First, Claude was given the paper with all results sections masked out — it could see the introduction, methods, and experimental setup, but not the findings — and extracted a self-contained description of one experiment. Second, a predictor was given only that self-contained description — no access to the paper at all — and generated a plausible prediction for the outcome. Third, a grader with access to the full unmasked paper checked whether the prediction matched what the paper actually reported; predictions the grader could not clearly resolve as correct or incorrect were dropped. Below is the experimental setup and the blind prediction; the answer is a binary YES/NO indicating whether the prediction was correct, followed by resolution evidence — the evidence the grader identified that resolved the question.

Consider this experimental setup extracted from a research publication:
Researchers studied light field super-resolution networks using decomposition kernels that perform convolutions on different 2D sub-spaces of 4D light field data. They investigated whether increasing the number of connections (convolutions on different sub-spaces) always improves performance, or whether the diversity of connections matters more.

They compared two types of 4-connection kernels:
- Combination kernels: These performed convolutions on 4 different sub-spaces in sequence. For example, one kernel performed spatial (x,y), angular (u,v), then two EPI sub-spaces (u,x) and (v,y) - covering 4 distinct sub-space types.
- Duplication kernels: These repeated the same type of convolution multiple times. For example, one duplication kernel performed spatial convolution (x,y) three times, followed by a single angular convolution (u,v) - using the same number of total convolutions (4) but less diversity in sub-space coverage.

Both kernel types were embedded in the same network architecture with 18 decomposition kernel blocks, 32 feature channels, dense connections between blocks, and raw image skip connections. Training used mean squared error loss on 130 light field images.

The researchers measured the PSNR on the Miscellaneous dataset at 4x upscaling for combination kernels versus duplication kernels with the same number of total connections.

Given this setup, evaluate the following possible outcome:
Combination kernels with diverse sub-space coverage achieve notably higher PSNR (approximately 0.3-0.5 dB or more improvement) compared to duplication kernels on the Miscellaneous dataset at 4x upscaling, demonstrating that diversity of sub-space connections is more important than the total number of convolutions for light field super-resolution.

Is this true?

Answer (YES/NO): NO